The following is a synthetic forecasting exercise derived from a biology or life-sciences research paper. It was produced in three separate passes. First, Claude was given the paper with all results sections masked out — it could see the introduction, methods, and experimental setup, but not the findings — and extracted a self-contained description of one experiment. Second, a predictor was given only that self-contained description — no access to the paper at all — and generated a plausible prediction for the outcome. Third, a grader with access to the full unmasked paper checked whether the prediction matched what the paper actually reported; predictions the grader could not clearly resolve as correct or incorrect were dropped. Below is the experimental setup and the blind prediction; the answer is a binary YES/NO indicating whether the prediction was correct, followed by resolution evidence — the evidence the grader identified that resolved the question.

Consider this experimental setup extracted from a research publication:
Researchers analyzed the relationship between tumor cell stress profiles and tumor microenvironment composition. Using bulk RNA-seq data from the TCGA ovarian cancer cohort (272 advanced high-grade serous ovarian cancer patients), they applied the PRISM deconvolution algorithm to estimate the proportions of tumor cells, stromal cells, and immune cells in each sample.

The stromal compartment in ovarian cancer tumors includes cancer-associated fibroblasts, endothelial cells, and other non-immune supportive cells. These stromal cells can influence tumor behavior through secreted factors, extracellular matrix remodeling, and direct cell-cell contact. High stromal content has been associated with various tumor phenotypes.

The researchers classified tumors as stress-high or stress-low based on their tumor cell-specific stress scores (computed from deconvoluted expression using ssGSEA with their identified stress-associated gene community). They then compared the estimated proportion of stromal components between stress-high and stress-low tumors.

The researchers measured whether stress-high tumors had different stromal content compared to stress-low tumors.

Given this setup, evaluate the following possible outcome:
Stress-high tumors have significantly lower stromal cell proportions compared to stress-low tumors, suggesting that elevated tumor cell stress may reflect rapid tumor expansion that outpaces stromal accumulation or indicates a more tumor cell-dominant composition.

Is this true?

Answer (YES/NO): NO